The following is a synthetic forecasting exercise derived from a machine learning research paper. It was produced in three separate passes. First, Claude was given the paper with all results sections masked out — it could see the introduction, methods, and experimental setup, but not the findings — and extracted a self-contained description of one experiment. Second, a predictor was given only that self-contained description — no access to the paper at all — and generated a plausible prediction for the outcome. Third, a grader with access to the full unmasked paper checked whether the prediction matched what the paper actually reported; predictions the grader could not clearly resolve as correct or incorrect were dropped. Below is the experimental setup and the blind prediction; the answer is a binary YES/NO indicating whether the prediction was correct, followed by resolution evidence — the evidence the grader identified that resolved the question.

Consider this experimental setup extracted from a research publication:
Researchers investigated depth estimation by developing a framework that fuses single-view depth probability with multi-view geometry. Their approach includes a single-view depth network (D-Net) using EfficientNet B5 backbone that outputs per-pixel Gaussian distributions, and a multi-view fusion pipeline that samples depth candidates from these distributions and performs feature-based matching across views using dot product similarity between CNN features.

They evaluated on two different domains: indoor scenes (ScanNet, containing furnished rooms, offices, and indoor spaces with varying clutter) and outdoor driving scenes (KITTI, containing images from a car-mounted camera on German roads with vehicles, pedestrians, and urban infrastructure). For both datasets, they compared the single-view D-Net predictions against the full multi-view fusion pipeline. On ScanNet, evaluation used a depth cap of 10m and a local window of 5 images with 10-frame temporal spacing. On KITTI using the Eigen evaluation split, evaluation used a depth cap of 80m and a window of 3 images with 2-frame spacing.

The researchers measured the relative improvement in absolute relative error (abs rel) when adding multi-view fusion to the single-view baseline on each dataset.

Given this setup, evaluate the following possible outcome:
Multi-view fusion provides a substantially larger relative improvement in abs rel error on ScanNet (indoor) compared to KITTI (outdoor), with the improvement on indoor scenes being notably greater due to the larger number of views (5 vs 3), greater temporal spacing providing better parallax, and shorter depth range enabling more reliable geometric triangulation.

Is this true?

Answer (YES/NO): YES